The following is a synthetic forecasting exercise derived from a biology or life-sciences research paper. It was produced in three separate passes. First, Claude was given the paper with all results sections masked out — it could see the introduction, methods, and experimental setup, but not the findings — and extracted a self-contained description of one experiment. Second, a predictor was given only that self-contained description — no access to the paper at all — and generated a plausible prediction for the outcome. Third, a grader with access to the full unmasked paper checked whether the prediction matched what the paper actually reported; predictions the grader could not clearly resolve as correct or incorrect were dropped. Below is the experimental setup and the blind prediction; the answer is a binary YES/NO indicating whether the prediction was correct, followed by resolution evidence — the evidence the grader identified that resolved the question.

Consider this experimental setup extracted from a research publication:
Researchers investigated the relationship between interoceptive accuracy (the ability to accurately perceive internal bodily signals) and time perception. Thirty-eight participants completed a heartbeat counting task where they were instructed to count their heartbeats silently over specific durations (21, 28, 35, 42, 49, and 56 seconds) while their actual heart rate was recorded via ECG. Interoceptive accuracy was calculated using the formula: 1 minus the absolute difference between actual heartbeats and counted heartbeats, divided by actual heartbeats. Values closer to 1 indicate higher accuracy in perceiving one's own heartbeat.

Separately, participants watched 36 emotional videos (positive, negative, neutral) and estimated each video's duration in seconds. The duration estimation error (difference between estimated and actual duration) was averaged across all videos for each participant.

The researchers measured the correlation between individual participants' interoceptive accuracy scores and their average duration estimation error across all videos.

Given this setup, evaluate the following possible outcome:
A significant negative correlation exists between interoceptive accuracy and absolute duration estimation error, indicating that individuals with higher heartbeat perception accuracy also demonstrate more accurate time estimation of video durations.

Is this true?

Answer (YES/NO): NO